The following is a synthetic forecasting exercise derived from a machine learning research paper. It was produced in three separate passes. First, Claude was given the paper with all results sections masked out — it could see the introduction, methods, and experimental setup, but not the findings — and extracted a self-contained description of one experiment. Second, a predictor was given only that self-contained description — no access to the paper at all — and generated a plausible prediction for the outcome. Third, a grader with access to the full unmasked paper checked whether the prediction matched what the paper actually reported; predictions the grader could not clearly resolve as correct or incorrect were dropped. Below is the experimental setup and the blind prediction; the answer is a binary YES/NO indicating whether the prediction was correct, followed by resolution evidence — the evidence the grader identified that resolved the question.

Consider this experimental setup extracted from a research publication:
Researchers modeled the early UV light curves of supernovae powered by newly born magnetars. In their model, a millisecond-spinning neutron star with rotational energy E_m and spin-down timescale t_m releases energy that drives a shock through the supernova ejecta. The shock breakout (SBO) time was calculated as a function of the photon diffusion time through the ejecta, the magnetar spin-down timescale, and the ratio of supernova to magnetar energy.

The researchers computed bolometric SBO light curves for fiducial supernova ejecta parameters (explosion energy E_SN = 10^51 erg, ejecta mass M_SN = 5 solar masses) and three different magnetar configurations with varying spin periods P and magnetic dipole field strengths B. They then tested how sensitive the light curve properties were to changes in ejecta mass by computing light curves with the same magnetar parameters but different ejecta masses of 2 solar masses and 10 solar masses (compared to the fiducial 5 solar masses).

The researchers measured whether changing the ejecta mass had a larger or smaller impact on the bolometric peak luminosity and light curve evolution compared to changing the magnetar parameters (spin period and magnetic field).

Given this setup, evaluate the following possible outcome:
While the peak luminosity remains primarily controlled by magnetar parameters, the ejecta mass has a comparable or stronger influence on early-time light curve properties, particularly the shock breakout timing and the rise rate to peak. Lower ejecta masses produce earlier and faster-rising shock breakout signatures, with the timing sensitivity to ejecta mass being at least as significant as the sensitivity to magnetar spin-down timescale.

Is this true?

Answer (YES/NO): NO